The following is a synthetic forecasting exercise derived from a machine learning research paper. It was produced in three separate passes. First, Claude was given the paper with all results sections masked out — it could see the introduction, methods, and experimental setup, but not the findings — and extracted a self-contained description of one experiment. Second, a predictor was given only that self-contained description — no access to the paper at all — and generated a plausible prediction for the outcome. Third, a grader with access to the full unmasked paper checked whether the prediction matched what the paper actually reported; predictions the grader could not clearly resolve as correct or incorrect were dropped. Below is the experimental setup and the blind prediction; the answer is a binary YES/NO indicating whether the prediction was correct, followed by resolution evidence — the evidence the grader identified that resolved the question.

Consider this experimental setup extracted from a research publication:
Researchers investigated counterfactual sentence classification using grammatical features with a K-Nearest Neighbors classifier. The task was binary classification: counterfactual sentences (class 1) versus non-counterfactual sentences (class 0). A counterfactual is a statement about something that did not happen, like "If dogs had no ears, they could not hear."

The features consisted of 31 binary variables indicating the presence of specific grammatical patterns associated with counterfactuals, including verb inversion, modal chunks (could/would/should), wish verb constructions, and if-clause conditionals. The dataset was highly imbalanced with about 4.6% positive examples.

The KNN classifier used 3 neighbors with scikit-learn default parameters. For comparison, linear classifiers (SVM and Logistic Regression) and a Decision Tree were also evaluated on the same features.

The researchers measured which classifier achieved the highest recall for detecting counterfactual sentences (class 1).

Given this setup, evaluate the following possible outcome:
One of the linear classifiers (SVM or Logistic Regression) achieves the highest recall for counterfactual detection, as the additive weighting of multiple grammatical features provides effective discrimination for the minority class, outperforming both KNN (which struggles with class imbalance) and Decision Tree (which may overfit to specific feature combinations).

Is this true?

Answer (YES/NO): NO